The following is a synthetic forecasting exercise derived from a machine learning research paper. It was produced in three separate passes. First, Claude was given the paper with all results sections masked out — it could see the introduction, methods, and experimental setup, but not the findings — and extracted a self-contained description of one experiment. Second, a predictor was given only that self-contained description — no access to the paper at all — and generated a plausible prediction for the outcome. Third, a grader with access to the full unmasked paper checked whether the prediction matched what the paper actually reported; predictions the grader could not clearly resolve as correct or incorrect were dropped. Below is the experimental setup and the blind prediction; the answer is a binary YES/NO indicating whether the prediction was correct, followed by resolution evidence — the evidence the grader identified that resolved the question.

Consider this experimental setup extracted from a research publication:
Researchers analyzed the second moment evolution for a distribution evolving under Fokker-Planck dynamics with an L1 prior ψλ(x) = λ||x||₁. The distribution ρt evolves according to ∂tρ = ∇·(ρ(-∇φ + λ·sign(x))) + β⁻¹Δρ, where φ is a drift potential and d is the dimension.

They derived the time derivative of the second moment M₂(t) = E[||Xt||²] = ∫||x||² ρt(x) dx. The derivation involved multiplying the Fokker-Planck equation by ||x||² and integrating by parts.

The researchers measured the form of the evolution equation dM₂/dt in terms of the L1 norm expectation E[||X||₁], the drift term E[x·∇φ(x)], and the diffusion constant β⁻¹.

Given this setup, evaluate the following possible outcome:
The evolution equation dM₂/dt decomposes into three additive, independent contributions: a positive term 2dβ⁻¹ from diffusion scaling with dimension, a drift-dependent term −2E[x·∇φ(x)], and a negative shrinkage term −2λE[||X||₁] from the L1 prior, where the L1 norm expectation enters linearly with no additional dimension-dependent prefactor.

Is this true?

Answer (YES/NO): NO